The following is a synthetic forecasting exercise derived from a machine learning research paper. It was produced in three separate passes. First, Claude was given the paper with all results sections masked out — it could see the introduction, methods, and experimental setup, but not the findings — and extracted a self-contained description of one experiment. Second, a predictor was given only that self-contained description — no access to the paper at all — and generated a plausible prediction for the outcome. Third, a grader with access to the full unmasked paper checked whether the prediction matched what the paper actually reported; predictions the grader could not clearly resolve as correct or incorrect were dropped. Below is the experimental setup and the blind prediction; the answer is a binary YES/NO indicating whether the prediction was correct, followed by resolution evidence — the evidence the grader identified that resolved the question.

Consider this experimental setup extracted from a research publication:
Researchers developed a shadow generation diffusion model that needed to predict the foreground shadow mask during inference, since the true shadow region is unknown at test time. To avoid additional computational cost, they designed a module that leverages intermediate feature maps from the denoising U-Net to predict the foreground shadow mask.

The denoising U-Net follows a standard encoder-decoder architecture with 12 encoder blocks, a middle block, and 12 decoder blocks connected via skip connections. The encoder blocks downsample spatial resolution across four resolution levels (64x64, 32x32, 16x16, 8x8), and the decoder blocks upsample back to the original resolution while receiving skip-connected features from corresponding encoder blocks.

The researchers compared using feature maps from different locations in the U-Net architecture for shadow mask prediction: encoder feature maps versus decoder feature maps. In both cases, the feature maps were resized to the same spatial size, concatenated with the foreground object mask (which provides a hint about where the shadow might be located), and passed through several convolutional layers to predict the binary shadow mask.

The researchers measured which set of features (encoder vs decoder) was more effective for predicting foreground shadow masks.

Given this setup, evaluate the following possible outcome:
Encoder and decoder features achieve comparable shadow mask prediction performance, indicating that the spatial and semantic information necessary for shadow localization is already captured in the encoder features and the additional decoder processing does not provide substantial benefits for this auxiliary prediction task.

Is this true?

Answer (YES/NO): NO